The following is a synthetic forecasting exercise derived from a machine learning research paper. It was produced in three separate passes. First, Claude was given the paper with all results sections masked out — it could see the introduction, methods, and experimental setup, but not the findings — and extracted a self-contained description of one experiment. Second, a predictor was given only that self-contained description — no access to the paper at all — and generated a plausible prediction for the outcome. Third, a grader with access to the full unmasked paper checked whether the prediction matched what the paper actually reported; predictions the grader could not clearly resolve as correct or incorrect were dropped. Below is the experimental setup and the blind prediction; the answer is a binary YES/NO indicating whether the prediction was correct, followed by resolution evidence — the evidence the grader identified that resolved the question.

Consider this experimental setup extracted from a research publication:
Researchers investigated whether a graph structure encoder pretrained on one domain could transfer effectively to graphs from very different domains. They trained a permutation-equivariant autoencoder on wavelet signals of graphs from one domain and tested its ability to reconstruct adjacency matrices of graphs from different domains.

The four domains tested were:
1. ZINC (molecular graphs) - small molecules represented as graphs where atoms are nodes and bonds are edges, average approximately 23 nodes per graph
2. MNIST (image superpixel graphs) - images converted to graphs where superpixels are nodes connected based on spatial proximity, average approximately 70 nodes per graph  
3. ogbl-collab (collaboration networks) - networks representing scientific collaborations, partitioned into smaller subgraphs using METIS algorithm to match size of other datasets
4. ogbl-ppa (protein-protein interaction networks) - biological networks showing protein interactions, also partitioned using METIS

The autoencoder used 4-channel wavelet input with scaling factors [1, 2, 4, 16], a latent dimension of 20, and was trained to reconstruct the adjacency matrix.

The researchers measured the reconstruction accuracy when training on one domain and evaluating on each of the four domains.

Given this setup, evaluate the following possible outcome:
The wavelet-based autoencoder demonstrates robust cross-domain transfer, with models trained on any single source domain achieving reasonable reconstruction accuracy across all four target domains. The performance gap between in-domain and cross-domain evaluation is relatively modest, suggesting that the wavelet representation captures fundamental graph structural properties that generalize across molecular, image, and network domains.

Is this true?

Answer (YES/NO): YES